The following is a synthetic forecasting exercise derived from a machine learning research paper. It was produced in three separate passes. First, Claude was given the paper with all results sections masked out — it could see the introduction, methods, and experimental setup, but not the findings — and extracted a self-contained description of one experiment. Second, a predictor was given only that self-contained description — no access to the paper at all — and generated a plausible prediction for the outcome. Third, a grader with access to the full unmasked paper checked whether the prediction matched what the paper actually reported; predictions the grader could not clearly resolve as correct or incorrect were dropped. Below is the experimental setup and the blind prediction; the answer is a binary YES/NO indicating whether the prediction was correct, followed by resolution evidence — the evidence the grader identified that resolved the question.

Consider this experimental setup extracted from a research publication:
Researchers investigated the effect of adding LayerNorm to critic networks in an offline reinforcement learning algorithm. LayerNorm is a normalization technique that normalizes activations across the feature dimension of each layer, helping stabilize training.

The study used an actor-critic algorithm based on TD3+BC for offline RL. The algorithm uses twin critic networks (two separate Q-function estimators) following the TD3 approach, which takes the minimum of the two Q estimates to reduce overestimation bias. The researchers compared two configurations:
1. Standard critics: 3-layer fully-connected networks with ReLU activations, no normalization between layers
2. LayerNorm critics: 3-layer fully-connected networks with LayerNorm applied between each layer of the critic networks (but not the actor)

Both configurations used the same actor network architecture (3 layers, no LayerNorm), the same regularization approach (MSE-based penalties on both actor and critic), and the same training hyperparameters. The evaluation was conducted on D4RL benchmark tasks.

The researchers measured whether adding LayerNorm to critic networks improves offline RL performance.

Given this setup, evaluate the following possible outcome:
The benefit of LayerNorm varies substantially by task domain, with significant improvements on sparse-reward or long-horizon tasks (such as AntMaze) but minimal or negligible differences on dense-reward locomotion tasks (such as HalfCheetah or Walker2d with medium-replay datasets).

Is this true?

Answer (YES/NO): NO